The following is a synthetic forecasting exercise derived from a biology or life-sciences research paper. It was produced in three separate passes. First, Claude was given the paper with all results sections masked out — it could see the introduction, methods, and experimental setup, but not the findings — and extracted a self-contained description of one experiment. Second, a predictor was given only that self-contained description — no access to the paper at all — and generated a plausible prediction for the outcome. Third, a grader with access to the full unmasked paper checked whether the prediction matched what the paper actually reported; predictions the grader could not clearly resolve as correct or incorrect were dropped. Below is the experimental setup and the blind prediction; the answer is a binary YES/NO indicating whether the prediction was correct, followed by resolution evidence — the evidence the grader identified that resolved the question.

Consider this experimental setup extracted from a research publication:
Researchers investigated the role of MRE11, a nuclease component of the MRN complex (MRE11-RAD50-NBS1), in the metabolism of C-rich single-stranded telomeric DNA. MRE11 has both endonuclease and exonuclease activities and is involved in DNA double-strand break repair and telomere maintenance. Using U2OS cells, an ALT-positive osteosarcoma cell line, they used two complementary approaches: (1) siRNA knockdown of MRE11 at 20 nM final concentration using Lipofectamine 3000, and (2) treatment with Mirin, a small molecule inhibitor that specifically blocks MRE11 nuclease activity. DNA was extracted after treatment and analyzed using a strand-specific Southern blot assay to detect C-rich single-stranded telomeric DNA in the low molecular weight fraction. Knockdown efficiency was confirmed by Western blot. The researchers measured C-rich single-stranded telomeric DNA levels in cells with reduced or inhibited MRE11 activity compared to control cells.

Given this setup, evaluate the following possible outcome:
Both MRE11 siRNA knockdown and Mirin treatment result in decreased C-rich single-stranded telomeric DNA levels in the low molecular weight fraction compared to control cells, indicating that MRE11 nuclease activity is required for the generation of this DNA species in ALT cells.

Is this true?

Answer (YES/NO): NO